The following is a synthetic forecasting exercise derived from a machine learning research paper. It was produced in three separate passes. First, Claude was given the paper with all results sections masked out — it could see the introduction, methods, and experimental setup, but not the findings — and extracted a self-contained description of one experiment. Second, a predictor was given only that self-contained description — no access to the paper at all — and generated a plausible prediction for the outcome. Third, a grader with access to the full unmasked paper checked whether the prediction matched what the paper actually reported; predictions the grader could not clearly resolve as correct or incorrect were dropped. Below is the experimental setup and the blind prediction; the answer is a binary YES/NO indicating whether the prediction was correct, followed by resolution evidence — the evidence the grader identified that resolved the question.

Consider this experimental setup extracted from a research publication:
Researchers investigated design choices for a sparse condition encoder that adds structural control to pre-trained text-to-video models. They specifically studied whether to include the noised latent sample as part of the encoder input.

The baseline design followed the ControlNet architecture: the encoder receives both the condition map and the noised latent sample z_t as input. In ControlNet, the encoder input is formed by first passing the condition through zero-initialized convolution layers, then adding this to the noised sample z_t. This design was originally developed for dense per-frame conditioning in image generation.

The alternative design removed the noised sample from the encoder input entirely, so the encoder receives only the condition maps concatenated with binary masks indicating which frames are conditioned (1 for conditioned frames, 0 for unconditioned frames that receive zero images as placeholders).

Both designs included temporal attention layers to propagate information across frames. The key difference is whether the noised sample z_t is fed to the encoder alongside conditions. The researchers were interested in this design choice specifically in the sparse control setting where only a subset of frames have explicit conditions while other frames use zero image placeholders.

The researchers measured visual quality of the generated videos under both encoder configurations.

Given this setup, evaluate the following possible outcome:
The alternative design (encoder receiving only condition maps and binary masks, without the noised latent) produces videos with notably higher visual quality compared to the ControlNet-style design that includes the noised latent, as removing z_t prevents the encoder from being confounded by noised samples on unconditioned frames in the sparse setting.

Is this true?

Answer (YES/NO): YES